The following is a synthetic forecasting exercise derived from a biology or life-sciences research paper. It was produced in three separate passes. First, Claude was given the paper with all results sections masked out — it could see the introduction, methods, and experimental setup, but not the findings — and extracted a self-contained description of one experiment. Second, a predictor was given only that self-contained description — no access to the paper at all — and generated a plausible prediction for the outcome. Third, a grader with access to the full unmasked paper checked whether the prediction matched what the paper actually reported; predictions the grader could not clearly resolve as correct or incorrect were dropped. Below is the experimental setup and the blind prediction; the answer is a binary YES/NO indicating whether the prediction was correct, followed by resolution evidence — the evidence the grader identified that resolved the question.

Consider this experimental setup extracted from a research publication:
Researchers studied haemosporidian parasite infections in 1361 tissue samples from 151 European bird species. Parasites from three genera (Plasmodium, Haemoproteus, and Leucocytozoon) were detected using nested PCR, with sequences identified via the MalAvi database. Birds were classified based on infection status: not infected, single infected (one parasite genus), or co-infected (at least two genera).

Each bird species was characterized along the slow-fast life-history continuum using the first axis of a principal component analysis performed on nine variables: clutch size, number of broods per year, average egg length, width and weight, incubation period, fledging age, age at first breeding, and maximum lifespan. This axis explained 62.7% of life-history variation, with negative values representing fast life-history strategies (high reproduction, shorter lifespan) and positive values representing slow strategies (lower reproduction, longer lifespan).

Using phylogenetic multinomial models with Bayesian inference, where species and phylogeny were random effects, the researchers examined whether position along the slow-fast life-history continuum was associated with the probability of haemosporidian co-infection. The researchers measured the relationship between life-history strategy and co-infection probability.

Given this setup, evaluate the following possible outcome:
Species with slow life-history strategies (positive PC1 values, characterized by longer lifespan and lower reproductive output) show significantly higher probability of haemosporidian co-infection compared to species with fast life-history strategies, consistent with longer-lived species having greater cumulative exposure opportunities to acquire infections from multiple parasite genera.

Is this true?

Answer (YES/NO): NO